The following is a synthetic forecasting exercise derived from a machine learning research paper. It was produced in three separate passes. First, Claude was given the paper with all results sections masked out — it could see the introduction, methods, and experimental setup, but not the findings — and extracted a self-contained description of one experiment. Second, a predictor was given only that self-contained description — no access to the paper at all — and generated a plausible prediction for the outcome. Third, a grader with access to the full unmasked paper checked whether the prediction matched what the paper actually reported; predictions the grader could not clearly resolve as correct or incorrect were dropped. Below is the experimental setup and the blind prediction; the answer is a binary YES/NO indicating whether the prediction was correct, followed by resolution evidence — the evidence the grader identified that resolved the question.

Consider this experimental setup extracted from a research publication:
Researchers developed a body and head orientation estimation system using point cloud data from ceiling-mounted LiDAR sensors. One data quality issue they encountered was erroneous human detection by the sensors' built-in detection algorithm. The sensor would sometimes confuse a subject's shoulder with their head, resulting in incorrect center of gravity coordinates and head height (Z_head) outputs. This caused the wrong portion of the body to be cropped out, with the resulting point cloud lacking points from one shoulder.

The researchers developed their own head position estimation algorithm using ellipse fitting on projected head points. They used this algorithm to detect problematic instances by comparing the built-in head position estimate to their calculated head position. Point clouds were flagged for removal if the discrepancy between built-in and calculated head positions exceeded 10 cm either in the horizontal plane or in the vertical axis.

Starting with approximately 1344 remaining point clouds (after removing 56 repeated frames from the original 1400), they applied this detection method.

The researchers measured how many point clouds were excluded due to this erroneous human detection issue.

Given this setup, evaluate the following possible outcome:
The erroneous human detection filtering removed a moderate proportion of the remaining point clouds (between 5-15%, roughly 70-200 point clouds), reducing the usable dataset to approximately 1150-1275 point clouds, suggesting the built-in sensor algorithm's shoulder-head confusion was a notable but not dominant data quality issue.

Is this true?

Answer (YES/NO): YES